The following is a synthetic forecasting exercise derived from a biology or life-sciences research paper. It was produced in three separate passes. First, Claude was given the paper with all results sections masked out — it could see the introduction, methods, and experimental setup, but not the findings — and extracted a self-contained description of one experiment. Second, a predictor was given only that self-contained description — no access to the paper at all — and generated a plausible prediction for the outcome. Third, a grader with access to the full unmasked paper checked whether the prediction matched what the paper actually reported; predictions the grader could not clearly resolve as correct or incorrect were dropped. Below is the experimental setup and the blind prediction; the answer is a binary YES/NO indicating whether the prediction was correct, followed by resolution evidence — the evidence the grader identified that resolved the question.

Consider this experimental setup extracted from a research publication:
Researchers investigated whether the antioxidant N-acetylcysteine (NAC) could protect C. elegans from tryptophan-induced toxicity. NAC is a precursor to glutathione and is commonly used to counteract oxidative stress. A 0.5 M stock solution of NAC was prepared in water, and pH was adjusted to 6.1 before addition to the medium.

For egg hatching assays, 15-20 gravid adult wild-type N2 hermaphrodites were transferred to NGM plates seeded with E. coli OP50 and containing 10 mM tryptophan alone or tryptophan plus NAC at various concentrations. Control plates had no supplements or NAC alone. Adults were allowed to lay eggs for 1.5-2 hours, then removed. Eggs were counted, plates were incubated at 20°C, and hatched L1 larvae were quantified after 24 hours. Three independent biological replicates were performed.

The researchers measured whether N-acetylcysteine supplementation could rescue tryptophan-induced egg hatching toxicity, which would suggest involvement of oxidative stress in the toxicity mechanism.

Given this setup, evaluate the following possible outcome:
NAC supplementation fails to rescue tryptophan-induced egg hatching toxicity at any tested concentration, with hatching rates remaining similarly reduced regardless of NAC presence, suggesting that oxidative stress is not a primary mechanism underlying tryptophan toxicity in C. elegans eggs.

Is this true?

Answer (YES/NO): YES